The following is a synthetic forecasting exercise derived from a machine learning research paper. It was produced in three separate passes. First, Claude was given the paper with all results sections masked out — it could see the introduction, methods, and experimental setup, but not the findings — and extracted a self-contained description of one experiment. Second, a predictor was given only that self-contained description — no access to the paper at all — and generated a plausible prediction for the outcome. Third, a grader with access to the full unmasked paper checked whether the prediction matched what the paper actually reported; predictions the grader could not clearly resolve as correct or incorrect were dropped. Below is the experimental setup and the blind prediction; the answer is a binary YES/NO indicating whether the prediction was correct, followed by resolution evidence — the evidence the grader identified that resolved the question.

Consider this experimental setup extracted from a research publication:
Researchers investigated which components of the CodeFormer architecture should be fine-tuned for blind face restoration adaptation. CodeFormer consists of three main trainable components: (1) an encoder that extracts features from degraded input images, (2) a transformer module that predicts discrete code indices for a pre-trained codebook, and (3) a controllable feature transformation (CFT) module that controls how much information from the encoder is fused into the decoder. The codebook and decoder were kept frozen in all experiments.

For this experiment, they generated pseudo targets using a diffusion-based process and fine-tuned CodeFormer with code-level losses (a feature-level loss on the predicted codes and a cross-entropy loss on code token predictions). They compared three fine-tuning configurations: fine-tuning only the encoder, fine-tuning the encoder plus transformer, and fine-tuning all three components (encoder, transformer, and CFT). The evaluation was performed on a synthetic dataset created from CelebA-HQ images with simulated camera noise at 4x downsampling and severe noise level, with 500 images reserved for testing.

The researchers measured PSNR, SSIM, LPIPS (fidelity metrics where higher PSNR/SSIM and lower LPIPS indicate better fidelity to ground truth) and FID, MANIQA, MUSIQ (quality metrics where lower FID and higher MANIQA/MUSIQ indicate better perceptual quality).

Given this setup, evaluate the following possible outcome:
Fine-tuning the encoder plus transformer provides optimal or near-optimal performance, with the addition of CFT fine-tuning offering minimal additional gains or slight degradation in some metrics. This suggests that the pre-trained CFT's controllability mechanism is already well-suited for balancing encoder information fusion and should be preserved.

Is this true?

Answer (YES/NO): NO